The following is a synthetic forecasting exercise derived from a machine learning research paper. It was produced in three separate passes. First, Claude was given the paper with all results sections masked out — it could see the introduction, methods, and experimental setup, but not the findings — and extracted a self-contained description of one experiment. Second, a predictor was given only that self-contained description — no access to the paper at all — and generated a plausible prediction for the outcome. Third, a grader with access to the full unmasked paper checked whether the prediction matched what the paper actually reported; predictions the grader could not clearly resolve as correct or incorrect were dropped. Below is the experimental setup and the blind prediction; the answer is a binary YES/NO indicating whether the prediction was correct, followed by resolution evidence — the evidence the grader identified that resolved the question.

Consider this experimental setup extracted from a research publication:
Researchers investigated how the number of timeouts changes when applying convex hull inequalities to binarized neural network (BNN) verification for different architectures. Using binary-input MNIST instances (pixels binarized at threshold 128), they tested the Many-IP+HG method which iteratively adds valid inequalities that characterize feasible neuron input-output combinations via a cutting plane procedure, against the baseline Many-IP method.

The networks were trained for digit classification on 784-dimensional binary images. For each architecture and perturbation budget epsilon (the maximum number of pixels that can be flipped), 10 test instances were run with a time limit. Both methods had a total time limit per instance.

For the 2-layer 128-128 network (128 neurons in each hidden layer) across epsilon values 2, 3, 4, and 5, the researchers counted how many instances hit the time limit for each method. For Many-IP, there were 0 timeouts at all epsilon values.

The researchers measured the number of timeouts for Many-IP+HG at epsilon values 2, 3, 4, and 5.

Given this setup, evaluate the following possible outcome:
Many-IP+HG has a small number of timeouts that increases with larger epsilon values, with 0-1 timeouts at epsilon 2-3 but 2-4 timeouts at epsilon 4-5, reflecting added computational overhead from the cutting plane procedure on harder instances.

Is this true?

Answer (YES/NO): NO